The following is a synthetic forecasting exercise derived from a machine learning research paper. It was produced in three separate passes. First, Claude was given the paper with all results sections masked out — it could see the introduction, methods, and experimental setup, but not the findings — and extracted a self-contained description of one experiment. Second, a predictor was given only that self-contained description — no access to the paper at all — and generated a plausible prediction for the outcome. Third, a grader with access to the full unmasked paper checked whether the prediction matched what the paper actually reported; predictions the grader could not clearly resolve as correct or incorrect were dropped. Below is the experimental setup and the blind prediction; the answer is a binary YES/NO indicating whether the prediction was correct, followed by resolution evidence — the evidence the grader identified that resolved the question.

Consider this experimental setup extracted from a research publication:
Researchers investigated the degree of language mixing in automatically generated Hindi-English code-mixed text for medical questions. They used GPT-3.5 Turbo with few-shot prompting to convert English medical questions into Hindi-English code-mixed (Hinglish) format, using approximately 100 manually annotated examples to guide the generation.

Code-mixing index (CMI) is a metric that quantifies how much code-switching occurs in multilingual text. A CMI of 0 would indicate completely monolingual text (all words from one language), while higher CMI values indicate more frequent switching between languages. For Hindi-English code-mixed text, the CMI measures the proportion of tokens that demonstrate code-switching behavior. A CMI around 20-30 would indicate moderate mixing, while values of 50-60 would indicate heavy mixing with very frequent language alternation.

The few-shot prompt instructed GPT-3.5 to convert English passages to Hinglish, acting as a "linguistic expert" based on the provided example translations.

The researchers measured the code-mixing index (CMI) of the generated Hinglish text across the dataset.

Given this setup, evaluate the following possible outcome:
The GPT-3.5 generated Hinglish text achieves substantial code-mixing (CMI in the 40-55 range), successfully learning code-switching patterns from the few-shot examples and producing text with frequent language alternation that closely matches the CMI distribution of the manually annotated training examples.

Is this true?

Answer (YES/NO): NO